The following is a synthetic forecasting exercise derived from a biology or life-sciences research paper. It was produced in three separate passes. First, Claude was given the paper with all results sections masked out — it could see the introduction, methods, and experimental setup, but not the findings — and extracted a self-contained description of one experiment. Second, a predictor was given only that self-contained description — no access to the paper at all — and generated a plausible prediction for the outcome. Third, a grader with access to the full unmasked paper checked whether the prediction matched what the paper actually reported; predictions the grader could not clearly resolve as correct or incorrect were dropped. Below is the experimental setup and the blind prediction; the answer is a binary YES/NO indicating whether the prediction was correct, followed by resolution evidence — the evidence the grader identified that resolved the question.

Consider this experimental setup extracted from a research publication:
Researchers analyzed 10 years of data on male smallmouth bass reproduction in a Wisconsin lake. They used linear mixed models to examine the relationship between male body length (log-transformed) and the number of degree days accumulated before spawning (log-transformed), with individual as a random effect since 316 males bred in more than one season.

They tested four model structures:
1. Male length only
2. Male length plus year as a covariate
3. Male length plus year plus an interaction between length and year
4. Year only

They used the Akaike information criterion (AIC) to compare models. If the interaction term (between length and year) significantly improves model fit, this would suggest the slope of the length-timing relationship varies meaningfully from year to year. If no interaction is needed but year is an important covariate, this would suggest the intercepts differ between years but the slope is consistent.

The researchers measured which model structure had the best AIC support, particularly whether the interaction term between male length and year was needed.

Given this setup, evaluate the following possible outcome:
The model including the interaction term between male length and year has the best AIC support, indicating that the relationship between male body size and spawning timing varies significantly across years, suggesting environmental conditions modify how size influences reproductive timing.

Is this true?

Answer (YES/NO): NO